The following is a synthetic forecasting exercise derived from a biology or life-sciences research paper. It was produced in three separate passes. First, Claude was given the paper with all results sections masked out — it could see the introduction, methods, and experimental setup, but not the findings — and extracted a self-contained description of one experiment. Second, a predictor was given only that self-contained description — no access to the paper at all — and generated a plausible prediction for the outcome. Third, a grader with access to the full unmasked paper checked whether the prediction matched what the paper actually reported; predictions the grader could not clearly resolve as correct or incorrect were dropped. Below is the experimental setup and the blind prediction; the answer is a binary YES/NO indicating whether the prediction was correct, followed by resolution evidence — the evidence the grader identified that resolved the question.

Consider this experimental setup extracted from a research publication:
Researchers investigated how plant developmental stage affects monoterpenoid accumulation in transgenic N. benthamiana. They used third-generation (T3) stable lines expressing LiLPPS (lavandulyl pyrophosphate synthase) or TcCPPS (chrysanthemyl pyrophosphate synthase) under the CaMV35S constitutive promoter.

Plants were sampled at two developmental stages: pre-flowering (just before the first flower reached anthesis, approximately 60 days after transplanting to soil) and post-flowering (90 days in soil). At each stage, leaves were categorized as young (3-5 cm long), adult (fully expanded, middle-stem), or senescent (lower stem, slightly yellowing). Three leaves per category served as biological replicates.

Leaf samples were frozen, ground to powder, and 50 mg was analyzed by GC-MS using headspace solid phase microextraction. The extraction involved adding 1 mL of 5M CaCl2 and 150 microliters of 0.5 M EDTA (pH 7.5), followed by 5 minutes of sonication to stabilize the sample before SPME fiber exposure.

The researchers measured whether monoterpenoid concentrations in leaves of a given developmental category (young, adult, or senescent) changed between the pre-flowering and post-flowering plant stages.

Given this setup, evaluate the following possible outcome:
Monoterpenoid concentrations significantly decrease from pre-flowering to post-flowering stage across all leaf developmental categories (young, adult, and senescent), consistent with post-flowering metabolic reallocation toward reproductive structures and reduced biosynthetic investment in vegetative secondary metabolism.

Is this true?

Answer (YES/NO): NO